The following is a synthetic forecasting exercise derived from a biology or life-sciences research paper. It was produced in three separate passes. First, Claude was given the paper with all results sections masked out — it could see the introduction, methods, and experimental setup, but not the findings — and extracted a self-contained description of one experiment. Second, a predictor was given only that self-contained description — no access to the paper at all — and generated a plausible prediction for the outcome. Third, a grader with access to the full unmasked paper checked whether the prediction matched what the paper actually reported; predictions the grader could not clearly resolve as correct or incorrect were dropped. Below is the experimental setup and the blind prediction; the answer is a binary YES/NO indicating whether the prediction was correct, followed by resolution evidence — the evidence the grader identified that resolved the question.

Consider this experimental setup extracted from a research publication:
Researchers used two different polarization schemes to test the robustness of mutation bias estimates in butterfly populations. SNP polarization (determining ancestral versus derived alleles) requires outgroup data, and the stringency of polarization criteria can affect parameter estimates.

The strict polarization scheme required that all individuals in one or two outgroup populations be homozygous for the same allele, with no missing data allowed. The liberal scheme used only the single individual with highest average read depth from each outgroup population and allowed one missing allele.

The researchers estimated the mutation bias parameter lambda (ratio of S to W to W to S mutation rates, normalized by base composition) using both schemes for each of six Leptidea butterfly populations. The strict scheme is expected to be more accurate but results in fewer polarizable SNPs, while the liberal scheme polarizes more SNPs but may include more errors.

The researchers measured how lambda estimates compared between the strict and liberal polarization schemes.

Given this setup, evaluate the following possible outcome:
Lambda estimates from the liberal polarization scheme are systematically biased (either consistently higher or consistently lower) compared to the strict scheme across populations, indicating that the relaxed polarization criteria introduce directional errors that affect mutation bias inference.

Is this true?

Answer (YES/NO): NO